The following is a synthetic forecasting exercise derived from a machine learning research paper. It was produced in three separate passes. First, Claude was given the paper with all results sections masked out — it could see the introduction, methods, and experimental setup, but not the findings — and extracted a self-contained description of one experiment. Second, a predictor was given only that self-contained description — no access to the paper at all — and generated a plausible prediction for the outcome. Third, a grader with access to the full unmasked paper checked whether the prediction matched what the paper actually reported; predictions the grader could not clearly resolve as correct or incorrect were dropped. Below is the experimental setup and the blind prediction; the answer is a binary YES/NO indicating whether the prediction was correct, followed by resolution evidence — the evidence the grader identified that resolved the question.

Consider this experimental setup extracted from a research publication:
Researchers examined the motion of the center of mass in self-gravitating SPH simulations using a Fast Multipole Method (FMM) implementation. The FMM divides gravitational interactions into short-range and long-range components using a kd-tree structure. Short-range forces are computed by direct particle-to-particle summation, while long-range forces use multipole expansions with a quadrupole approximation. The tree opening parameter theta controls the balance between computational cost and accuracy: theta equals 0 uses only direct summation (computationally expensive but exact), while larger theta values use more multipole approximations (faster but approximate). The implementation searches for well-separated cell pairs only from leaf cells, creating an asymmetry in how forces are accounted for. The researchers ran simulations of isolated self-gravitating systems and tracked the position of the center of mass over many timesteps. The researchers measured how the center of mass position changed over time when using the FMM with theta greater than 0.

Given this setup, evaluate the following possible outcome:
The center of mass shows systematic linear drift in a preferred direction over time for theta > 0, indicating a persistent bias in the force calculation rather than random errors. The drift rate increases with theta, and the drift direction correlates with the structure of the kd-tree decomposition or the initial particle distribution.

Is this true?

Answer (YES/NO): NO